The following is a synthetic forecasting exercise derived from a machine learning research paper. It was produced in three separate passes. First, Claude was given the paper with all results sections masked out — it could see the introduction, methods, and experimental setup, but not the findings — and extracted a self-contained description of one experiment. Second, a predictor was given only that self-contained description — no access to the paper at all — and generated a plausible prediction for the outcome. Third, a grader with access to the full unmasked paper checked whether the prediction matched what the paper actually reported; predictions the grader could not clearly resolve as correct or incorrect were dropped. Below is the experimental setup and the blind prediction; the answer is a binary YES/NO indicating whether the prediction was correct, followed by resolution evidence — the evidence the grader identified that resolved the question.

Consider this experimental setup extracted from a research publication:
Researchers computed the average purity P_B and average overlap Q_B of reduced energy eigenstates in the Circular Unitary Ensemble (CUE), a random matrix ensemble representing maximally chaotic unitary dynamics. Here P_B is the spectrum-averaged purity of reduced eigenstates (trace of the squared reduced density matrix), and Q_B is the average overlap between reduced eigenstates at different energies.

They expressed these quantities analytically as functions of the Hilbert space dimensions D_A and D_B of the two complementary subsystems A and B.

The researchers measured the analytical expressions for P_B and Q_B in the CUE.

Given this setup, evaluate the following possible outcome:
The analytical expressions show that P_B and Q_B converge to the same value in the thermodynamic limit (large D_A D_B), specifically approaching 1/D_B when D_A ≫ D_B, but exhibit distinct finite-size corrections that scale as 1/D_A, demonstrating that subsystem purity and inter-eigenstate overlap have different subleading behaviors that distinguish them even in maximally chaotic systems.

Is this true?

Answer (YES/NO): YES